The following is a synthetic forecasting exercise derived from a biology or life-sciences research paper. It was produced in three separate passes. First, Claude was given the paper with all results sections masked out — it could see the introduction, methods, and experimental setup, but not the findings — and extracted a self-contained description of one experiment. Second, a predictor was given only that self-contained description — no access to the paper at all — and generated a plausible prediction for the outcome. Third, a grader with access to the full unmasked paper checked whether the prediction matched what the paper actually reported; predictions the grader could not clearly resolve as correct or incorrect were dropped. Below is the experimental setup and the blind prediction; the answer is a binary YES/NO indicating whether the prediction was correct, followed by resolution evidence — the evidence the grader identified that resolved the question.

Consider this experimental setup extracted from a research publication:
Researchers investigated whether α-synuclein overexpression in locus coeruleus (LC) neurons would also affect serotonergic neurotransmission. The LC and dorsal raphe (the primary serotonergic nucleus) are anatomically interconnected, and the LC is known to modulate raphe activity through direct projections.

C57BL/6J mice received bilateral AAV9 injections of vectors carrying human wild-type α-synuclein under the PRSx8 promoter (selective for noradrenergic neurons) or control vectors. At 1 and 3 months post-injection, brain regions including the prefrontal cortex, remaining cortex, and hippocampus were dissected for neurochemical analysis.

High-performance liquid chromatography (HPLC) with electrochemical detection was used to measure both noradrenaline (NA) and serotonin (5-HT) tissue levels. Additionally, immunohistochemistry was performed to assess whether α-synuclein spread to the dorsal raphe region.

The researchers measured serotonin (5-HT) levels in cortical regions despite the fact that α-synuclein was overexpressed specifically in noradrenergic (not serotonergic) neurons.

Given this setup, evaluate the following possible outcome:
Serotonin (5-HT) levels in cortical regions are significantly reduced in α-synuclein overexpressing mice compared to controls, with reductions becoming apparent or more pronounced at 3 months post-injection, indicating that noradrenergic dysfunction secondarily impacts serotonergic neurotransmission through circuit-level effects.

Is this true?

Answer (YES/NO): NO